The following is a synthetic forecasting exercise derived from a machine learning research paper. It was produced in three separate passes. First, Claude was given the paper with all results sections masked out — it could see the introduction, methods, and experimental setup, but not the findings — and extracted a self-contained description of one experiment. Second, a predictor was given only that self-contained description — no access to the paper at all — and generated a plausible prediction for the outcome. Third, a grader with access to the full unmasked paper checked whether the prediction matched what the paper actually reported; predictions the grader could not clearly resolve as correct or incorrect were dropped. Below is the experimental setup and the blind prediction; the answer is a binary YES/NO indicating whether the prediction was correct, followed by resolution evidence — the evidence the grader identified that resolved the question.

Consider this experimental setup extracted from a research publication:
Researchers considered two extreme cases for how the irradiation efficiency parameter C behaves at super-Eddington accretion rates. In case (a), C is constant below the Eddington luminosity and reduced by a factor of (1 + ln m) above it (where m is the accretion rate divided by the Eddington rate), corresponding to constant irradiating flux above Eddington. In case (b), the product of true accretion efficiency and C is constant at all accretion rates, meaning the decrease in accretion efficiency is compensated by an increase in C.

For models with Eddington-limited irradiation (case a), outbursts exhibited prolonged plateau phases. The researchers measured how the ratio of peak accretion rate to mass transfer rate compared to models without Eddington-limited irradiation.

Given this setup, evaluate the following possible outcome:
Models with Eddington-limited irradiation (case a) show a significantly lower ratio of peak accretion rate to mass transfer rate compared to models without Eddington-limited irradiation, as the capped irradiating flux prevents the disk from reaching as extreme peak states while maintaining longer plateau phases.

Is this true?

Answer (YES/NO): YES